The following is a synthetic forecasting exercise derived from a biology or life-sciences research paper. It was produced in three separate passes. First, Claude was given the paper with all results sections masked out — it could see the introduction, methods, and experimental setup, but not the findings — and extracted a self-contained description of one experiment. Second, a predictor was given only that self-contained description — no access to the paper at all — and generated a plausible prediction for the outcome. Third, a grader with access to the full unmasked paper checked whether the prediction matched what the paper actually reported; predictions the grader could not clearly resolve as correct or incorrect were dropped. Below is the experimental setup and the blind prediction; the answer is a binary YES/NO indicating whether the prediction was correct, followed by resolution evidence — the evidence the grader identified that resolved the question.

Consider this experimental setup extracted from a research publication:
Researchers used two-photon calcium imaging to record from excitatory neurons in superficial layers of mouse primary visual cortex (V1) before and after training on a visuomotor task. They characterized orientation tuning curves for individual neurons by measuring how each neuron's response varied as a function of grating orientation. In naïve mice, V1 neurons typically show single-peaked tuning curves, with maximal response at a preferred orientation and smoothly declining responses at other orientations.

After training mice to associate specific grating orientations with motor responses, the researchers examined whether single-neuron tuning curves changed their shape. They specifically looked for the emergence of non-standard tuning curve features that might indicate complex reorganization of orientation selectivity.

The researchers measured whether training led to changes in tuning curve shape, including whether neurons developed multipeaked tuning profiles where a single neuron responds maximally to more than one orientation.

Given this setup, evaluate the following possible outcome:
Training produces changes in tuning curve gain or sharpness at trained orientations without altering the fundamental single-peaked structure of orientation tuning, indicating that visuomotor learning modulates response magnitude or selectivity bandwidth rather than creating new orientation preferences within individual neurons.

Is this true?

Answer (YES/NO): NO